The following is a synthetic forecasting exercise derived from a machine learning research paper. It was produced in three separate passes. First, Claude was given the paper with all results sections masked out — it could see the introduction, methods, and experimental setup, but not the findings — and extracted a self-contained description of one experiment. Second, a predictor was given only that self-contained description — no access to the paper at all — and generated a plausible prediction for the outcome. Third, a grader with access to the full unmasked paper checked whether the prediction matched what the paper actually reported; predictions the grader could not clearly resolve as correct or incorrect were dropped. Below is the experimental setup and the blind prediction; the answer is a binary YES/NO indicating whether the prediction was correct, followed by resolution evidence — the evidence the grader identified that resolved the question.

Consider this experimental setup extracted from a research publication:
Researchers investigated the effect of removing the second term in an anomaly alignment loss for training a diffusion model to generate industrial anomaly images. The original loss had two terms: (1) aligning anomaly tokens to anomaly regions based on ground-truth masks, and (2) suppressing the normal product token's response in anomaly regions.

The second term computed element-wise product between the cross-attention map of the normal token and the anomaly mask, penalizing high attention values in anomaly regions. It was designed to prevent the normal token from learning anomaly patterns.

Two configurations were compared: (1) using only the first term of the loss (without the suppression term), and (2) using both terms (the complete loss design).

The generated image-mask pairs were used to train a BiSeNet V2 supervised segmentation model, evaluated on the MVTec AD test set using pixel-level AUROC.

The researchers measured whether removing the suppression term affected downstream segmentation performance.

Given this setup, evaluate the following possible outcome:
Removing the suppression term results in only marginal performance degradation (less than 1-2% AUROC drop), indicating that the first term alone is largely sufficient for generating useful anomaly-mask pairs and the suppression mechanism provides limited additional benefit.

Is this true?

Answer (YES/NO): YES